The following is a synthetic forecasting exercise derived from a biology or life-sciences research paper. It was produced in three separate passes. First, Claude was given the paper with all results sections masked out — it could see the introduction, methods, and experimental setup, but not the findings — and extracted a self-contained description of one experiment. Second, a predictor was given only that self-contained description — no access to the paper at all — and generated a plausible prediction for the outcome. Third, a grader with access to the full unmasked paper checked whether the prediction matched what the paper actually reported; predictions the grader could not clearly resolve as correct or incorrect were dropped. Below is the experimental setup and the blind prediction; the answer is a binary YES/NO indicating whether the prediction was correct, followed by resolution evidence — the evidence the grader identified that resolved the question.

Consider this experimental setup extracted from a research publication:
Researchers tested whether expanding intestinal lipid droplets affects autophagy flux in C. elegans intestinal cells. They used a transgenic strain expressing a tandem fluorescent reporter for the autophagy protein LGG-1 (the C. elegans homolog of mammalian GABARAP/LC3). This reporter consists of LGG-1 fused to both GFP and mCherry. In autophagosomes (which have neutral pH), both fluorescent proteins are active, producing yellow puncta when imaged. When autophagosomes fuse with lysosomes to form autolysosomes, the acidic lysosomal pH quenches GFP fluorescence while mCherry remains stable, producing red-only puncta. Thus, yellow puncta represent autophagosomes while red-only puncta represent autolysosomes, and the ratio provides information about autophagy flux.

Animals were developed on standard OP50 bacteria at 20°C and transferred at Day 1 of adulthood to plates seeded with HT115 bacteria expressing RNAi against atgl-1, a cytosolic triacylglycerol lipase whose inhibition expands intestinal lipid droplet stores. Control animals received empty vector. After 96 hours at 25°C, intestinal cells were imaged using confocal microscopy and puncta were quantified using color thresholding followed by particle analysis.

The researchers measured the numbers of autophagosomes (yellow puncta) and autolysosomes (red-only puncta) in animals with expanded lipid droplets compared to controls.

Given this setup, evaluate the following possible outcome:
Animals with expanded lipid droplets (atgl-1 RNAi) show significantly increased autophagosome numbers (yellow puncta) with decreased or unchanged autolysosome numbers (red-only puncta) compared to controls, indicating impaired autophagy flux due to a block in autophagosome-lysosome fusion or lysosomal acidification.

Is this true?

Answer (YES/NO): NO